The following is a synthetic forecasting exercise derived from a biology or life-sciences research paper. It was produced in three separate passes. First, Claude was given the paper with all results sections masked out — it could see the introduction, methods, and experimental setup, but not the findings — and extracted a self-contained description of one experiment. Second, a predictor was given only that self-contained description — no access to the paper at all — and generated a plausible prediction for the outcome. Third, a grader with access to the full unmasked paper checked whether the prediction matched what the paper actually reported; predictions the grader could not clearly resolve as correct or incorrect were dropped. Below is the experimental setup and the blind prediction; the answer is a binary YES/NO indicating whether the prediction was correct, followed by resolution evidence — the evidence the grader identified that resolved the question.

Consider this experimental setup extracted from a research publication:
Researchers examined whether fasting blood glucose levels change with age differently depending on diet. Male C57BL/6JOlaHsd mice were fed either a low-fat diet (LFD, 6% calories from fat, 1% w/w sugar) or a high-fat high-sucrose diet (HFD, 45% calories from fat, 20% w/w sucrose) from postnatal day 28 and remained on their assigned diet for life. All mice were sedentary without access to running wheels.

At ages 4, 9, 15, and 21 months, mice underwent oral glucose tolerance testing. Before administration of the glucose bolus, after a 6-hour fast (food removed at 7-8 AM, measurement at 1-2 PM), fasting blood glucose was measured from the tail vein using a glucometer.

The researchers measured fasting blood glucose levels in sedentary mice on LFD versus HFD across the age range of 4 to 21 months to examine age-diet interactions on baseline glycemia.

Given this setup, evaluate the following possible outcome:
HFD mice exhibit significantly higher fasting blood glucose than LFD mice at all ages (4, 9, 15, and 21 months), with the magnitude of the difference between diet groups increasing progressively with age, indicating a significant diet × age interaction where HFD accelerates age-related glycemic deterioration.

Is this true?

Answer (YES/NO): NO